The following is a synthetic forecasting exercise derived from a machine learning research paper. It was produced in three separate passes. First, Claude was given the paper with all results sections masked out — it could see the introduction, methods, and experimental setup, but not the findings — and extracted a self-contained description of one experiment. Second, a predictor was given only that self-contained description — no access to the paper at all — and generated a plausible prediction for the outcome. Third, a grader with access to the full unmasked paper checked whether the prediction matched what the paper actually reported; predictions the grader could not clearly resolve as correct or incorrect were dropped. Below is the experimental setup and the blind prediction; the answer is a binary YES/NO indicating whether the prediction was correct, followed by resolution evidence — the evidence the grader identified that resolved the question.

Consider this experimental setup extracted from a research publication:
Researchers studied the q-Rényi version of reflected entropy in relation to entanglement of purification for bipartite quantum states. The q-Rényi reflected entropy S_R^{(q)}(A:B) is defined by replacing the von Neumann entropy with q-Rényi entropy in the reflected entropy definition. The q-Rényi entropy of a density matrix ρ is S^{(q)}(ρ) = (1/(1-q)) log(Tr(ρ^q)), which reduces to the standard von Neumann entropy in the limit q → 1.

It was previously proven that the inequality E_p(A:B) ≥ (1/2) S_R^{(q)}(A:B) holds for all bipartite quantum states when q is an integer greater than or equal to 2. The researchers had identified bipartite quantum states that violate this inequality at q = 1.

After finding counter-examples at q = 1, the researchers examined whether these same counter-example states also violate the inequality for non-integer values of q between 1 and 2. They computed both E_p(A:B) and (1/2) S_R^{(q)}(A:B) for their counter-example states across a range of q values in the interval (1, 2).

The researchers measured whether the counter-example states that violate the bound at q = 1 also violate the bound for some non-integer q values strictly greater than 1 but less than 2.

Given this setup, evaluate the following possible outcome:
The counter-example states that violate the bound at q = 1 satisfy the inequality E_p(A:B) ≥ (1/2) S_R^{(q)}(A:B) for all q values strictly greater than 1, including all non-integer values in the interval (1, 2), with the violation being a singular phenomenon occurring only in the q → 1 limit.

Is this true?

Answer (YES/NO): NO